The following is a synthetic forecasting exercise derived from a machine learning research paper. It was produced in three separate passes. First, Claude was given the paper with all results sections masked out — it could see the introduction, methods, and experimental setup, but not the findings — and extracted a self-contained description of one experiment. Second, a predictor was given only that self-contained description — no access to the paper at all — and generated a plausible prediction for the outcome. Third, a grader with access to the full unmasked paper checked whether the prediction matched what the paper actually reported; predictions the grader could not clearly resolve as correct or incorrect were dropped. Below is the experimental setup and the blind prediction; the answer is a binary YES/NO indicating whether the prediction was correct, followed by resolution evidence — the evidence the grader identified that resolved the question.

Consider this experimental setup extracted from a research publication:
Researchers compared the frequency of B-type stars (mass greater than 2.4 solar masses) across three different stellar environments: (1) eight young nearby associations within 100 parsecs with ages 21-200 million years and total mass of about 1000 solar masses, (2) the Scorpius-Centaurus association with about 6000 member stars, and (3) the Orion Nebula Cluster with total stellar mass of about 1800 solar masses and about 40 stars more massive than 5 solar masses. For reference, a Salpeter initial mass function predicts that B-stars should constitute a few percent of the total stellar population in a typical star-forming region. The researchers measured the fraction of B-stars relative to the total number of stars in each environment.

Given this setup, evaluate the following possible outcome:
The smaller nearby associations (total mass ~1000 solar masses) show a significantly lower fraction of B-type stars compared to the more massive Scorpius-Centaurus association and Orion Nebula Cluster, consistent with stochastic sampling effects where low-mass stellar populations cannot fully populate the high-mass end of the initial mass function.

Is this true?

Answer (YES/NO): YES